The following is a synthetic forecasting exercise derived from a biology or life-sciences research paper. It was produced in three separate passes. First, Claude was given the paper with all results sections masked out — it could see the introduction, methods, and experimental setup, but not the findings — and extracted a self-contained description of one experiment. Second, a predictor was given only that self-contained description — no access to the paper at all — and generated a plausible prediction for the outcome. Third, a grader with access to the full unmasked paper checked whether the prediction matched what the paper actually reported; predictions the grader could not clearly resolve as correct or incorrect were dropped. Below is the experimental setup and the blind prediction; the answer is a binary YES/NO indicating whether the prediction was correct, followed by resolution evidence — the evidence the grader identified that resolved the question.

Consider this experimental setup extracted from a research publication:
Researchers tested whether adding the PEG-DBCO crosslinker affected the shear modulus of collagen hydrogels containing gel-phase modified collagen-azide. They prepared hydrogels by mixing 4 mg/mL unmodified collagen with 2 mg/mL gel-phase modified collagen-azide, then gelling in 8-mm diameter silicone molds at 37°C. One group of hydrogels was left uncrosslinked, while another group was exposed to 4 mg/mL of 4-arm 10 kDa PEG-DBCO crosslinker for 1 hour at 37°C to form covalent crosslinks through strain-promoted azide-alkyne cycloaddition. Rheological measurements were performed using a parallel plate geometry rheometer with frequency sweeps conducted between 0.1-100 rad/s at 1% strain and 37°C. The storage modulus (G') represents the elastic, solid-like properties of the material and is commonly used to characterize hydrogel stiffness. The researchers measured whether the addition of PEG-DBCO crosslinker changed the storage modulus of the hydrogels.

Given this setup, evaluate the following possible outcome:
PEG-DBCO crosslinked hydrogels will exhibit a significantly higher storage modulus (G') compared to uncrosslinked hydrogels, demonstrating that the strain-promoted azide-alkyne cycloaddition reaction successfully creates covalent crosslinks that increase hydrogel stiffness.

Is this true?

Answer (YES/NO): NO